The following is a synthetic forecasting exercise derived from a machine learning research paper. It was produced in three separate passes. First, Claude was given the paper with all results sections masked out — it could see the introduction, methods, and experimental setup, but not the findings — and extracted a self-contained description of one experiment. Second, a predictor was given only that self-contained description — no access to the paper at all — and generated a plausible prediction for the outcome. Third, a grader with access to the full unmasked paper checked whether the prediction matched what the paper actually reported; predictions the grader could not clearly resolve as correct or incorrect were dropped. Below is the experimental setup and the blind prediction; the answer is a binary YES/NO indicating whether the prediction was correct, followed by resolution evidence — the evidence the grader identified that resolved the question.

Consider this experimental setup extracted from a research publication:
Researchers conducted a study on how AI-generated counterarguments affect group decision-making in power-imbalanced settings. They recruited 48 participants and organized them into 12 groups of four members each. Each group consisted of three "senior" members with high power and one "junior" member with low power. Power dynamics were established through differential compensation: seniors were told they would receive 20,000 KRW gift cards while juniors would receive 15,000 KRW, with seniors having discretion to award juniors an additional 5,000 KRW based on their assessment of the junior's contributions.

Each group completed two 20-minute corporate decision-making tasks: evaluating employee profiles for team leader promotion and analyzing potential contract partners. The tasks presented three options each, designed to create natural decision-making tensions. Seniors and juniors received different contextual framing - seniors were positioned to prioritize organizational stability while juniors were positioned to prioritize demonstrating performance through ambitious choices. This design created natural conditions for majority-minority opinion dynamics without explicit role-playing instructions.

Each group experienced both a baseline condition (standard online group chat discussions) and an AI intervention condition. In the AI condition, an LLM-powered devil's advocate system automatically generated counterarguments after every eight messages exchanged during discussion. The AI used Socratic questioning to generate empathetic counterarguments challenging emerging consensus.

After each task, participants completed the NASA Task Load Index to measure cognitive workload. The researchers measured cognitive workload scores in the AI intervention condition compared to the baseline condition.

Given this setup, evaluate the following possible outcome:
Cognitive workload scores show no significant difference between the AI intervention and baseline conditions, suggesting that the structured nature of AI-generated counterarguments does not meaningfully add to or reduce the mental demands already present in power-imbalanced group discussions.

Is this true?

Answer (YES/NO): YES